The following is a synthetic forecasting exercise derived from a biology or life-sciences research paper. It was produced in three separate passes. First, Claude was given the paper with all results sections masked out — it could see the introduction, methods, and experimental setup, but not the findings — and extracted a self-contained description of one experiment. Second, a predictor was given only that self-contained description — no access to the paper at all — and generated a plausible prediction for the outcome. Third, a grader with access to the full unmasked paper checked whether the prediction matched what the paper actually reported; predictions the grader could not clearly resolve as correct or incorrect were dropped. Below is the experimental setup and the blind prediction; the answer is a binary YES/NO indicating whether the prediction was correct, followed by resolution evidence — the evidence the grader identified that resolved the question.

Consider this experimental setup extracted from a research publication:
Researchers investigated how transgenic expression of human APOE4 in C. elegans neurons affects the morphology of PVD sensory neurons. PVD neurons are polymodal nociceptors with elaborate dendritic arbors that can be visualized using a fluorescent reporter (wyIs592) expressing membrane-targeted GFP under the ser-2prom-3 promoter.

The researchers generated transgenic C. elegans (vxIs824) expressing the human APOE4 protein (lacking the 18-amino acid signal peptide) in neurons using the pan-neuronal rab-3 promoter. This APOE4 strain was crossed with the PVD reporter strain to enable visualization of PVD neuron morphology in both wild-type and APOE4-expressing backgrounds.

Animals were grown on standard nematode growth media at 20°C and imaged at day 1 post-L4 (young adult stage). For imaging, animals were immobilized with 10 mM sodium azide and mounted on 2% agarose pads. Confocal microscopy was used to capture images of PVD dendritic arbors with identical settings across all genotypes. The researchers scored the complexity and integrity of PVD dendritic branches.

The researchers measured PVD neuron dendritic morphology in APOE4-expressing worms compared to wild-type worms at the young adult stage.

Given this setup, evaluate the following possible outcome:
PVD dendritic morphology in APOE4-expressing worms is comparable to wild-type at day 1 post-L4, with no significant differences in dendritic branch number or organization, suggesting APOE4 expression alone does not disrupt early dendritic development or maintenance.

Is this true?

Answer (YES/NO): NO